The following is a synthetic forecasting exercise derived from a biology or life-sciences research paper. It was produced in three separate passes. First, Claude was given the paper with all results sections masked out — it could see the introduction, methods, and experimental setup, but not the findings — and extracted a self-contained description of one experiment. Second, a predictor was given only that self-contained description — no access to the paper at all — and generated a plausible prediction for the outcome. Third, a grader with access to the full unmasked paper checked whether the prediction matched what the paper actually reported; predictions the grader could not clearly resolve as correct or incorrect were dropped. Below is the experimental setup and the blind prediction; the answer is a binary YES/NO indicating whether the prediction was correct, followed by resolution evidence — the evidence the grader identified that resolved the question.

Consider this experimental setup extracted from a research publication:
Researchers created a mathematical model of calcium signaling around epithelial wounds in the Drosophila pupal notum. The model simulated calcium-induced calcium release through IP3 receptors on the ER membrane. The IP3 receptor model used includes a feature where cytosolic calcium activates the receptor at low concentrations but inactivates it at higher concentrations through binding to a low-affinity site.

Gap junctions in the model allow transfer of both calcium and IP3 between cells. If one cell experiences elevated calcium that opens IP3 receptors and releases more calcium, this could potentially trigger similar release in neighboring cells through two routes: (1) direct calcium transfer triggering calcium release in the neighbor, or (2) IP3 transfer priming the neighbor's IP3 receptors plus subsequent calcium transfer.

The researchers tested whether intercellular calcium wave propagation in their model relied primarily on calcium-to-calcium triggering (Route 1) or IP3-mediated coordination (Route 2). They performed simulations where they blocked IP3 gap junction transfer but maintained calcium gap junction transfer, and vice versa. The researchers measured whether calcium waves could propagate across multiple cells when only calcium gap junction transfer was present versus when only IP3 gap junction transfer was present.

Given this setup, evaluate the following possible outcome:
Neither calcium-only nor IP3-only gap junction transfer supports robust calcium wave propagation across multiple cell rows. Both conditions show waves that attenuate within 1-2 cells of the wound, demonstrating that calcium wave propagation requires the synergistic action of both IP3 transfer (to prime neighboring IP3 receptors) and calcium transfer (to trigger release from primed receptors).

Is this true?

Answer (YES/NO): NO